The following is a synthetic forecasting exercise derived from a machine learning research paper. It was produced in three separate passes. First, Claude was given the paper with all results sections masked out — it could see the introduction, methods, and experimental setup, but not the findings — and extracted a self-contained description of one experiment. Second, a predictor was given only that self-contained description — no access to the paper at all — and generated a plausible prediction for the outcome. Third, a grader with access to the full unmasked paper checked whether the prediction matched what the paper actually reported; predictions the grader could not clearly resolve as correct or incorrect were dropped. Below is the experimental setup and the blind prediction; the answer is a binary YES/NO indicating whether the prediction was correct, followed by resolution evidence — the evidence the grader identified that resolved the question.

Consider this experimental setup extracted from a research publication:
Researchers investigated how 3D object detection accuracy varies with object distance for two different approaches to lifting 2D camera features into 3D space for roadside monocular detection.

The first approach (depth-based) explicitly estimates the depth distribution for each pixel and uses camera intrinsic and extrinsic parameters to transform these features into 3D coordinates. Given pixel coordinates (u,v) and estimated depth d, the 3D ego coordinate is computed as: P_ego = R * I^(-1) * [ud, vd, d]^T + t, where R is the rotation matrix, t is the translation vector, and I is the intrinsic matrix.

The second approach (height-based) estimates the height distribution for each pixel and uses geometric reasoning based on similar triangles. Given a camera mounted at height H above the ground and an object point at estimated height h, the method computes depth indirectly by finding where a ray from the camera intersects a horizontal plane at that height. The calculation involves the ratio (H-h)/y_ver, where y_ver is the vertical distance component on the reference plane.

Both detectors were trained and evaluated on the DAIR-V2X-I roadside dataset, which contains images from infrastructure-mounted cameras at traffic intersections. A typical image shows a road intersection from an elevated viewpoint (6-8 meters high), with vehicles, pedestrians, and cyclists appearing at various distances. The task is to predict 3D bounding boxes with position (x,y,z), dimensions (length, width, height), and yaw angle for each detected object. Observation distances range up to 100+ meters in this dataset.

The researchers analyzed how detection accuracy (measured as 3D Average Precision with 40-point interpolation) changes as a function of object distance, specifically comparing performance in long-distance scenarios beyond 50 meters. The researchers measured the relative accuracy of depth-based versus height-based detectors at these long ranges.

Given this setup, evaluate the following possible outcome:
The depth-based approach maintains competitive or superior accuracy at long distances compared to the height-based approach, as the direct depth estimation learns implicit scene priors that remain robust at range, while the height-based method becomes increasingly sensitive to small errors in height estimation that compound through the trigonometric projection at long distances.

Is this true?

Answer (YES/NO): NO